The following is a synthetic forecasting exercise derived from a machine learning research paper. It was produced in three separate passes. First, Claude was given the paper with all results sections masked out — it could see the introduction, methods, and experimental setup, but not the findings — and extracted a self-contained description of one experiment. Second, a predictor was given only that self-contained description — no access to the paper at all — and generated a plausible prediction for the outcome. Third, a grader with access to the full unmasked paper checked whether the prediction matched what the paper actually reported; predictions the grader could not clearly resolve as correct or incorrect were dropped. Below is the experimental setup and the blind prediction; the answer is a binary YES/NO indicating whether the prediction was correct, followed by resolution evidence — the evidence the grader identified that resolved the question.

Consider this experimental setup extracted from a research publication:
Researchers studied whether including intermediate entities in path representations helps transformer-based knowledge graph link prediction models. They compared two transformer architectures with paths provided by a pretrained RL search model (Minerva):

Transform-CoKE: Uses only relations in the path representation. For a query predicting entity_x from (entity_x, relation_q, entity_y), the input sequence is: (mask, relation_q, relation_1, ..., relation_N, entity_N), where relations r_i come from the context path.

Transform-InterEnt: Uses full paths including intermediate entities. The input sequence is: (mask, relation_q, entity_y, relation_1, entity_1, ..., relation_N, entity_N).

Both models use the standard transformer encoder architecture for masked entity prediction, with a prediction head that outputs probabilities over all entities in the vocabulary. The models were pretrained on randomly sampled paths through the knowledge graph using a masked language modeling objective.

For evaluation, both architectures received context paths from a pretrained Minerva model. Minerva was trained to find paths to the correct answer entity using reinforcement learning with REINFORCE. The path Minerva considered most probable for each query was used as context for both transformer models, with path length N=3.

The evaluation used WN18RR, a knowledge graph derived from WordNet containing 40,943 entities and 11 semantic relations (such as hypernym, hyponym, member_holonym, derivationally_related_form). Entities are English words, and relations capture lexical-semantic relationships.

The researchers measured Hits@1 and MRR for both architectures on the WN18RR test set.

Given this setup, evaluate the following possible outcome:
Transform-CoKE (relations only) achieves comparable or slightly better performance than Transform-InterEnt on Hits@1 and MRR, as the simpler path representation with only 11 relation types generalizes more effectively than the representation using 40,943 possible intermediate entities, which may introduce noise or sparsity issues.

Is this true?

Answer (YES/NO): NO